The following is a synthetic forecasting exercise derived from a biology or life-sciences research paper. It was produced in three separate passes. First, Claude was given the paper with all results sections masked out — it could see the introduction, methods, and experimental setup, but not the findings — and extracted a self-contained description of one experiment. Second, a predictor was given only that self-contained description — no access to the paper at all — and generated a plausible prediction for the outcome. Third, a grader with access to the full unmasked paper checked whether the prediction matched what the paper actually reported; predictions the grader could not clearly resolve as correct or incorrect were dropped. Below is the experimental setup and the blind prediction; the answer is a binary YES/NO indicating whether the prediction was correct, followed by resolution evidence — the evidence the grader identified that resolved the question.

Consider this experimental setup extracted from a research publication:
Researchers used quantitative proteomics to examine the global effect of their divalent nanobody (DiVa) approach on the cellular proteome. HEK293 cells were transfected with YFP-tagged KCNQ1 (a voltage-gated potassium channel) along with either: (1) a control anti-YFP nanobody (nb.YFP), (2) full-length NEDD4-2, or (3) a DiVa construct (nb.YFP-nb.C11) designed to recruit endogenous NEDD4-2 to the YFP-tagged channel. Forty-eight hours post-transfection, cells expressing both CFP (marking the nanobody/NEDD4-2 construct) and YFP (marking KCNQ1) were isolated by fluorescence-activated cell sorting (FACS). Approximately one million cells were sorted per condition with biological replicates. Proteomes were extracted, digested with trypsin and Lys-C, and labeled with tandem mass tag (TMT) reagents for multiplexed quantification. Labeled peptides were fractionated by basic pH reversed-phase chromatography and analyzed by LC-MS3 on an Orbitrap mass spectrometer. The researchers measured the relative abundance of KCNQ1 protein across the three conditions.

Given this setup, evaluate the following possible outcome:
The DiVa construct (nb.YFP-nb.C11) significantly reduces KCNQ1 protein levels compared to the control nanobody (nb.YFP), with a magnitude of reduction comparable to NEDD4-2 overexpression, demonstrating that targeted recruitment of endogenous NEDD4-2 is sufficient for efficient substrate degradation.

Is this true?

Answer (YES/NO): YES